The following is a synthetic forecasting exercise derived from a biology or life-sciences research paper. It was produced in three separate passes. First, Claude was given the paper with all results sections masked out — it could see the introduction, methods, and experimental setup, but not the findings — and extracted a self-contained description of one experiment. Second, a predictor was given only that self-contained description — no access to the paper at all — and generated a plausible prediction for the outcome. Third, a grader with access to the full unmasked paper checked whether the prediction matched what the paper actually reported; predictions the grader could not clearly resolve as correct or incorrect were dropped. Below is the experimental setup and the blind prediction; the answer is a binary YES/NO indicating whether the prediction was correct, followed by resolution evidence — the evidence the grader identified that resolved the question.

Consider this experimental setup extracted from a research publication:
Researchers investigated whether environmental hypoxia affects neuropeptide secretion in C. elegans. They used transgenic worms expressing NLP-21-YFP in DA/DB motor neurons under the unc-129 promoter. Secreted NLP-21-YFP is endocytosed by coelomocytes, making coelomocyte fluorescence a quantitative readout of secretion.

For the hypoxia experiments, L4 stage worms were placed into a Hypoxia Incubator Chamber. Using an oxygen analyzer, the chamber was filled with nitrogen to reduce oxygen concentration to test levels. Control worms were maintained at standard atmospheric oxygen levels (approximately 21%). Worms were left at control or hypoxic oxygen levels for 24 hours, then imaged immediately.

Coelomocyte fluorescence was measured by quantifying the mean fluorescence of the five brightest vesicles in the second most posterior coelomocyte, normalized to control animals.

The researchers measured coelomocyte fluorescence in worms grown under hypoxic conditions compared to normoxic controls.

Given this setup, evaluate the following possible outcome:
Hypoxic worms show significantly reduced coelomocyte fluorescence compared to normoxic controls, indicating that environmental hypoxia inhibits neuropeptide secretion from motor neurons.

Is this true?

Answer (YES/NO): YES